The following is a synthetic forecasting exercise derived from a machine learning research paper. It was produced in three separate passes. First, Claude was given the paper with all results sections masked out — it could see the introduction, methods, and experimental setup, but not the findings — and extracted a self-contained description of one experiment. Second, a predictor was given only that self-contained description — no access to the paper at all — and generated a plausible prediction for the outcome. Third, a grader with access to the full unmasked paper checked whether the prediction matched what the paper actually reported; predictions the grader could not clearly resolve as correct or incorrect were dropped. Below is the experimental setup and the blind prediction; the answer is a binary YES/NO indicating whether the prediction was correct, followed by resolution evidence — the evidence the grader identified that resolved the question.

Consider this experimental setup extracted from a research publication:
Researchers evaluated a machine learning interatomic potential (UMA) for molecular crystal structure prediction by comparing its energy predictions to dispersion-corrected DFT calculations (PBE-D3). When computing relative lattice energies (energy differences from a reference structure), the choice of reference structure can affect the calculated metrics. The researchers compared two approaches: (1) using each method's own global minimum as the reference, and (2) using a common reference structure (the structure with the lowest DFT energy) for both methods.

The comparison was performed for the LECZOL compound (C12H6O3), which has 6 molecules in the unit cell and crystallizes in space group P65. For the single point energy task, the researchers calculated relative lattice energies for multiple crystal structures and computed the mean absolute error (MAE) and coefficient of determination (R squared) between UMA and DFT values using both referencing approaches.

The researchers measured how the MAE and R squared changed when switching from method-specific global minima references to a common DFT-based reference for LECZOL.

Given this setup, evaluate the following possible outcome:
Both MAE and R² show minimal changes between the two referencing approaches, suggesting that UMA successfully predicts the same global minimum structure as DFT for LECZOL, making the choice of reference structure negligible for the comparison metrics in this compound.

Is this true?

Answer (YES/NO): NO